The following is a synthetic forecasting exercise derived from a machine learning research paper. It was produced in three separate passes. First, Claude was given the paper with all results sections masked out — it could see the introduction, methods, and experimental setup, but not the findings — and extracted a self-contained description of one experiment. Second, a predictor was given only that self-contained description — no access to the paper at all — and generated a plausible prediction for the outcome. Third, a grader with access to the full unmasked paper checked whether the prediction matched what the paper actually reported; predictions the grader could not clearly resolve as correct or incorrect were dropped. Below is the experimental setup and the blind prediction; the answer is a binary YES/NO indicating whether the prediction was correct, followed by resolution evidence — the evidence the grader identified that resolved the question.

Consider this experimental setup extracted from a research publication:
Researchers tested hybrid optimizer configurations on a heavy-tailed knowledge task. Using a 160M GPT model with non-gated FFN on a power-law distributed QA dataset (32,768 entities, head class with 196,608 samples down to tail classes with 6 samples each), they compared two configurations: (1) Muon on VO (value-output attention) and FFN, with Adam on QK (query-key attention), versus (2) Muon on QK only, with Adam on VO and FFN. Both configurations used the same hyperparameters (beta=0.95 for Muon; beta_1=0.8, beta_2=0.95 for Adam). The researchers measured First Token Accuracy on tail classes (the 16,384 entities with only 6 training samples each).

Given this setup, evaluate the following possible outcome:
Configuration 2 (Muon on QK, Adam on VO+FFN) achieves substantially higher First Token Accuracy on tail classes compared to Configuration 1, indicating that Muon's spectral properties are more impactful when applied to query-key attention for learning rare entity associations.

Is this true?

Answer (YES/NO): NO